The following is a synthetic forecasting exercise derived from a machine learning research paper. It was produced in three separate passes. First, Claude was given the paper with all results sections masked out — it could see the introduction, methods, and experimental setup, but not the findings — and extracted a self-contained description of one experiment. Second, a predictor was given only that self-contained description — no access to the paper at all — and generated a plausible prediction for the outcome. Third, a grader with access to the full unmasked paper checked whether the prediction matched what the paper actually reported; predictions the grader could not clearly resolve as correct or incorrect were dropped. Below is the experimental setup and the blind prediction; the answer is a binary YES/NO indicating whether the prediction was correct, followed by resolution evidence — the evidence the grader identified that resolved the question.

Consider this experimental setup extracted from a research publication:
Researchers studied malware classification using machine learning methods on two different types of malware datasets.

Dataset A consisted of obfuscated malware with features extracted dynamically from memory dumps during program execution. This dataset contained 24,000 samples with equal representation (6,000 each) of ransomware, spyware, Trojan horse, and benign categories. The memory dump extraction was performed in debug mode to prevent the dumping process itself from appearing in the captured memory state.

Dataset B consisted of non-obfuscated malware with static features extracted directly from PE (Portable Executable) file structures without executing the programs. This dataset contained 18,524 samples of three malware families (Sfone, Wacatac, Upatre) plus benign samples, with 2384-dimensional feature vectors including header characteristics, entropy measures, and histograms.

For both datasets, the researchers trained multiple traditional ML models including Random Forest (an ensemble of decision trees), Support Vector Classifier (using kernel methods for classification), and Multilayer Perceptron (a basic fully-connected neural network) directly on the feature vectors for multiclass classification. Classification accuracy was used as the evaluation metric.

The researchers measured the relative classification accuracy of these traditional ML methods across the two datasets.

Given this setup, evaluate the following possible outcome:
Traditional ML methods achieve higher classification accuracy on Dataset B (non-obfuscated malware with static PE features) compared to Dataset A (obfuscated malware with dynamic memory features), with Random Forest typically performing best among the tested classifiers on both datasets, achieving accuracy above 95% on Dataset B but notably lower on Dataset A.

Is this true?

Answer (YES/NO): NO